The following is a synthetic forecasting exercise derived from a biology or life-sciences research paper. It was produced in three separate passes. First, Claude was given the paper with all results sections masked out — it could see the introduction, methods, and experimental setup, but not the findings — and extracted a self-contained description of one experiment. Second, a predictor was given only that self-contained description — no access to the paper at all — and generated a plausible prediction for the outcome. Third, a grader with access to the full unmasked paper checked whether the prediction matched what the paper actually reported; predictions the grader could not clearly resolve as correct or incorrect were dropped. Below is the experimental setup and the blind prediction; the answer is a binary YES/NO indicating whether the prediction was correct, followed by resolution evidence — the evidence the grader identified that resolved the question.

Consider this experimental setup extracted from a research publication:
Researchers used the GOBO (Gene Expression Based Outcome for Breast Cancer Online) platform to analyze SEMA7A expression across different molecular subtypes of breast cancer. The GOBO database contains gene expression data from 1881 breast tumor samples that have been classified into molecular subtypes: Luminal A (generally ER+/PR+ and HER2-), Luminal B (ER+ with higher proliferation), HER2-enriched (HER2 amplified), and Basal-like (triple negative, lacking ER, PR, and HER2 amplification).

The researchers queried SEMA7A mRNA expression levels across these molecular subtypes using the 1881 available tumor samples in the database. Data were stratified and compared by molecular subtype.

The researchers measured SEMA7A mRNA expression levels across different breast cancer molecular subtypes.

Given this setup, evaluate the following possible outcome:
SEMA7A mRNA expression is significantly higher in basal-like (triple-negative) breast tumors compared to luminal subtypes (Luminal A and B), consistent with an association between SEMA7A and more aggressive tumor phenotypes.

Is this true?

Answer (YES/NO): NO